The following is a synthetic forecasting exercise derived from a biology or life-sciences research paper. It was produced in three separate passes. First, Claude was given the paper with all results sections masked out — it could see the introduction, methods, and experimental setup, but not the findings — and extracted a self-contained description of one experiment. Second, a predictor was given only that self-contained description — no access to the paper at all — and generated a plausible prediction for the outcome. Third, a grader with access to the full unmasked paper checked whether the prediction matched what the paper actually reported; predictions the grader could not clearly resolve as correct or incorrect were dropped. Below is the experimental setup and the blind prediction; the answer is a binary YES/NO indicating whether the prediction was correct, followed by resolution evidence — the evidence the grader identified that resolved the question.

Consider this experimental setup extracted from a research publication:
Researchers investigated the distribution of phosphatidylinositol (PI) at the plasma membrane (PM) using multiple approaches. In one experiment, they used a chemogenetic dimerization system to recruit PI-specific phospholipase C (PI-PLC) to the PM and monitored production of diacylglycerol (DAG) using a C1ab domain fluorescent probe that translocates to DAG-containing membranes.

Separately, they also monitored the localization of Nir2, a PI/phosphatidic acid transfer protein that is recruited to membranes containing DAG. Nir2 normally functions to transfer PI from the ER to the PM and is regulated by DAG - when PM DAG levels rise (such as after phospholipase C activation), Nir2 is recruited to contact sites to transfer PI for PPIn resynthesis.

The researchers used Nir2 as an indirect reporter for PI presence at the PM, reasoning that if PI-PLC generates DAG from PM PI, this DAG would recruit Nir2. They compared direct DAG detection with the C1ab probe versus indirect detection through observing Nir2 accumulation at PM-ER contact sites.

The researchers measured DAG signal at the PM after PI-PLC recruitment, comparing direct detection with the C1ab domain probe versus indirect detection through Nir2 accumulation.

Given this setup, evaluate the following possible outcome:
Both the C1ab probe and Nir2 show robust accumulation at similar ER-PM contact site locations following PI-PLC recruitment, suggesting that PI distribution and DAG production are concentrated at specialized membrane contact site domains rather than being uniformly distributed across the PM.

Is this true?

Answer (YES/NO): NO